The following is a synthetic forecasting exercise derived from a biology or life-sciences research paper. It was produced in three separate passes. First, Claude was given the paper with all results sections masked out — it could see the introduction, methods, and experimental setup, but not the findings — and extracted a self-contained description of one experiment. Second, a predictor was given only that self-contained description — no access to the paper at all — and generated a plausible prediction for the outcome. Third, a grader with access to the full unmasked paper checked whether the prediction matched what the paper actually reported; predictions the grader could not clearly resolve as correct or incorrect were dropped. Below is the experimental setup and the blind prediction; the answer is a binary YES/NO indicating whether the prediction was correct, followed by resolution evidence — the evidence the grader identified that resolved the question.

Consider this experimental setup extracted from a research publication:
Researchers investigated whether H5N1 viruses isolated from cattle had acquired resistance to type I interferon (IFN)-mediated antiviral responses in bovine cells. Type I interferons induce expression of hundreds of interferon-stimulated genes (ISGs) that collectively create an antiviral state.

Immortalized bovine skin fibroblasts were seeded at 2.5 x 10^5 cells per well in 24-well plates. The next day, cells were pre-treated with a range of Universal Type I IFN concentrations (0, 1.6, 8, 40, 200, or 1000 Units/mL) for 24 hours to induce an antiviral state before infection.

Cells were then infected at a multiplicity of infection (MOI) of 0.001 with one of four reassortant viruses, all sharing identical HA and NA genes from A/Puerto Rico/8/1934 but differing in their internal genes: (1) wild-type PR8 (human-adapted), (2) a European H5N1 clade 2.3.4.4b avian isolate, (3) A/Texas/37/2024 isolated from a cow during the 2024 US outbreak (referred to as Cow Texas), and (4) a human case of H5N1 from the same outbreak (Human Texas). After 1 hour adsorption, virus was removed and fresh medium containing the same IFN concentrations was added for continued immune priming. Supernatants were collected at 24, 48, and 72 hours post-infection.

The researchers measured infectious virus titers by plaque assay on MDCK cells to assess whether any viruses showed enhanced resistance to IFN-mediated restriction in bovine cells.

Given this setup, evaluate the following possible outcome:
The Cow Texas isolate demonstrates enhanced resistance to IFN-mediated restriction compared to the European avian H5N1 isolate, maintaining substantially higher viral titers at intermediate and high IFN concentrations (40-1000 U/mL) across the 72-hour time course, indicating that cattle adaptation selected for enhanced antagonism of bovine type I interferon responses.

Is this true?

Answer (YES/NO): YES